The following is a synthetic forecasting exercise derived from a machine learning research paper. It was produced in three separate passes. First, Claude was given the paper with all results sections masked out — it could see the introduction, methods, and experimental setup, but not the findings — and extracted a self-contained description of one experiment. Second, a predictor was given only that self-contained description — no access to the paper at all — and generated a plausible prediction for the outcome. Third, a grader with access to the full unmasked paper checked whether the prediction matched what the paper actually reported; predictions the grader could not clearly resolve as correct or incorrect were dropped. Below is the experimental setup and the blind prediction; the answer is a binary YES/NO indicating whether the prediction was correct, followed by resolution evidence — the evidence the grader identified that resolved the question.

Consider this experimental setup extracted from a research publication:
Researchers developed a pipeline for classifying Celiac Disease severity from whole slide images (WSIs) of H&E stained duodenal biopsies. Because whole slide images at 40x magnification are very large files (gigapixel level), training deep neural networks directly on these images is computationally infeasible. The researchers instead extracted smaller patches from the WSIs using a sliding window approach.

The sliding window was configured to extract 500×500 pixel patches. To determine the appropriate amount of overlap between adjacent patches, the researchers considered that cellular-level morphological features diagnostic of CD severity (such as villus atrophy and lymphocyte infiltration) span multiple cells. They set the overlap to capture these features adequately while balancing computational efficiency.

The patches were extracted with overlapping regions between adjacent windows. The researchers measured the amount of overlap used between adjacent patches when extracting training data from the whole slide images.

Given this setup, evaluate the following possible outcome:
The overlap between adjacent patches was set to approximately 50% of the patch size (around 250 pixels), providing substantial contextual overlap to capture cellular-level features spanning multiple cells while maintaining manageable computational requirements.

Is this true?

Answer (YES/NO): YES